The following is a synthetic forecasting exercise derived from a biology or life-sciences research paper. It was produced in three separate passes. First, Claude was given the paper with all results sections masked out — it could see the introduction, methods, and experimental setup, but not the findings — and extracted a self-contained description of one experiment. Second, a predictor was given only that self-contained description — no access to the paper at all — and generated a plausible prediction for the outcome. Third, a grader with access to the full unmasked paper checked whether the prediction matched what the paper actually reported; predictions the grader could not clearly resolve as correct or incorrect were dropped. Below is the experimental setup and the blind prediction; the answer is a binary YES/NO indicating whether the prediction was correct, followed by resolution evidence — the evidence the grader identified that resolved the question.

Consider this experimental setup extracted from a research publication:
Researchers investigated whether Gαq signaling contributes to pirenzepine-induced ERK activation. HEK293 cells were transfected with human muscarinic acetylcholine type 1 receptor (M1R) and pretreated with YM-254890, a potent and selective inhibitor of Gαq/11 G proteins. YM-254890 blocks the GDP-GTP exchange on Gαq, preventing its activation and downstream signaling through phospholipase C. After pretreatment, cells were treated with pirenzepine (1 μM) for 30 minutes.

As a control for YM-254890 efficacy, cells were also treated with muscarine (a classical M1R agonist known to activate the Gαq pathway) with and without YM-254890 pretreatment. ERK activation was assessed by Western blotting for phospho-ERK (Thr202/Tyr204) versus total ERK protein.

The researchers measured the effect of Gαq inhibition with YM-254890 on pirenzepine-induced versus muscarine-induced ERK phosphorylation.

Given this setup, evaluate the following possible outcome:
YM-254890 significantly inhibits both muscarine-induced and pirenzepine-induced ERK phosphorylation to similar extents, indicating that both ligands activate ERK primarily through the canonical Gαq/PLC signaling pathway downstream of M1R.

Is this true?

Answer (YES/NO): NO